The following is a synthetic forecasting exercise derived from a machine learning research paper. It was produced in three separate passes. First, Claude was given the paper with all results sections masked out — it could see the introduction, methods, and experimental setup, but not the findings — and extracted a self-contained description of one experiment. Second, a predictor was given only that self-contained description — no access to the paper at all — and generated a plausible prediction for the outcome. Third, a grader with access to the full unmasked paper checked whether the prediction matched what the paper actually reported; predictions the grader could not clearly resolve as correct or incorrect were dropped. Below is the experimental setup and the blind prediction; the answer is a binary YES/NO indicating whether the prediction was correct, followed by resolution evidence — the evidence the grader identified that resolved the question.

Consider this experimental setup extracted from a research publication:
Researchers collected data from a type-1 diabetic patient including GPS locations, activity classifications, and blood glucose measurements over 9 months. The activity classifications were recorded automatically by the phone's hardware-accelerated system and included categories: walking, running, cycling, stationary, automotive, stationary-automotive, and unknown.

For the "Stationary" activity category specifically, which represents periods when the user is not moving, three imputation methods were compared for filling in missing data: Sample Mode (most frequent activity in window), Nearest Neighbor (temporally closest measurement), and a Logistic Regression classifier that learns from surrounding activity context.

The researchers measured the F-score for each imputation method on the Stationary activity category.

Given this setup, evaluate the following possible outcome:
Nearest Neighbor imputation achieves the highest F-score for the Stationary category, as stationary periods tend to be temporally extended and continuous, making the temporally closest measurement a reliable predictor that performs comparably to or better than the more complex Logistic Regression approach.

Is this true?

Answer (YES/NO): YES